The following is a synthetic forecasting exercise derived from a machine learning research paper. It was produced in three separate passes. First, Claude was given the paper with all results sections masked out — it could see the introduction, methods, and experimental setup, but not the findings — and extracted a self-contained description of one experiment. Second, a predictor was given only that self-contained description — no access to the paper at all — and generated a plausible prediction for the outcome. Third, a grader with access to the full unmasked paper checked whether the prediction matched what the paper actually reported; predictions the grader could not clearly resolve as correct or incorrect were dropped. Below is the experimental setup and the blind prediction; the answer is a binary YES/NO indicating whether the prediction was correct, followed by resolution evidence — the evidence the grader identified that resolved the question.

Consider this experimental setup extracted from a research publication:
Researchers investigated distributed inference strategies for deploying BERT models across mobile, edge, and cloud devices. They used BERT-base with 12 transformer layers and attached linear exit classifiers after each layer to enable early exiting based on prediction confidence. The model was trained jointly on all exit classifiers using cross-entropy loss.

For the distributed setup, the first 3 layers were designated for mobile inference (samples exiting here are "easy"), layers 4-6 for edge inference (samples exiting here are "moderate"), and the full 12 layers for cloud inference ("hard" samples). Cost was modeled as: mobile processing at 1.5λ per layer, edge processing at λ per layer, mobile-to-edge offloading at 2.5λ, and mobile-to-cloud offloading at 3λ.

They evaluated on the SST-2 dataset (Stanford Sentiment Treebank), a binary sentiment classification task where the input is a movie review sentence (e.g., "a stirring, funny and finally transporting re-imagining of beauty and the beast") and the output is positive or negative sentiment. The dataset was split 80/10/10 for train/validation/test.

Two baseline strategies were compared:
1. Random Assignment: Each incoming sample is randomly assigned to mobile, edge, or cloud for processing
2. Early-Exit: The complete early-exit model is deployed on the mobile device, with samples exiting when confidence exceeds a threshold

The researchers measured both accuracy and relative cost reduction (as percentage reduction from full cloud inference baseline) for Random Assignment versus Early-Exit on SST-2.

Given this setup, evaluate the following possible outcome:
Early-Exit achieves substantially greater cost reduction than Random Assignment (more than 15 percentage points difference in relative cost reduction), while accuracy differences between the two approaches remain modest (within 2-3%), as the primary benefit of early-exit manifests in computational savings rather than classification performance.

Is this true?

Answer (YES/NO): NO